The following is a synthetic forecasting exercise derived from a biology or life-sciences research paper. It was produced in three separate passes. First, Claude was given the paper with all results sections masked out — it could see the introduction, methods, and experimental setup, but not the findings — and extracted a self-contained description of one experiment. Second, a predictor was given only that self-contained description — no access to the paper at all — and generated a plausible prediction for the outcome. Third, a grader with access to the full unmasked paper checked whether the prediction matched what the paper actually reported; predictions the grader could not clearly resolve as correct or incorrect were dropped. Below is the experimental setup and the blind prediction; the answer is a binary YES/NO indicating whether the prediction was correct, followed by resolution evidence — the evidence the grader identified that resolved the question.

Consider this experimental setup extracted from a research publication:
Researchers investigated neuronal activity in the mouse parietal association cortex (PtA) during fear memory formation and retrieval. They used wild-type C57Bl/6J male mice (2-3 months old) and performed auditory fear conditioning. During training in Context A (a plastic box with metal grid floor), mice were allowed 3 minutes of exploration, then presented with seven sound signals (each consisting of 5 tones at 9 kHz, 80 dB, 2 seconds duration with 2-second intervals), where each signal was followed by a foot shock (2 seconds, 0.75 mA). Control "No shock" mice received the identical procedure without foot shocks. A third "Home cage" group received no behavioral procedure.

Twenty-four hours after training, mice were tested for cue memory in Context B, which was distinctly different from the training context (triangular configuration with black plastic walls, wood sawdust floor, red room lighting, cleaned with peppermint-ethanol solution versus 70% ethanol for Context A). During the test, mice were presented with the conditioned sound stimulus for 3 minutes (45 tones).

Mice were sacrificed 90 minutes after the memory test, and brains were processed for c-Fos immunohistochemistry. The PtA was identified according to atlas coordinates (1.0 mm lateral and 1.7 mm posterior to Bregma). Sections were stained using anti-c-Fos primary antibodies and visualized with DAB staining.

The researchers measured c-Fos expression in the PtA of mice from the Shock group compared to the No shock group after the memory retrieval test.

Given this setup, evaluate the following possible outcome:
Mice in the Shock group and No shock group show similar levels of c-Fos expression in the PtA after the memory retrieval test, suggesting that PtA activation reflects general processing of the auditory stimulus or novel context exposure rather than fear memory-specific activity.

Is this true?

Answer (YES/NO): NO